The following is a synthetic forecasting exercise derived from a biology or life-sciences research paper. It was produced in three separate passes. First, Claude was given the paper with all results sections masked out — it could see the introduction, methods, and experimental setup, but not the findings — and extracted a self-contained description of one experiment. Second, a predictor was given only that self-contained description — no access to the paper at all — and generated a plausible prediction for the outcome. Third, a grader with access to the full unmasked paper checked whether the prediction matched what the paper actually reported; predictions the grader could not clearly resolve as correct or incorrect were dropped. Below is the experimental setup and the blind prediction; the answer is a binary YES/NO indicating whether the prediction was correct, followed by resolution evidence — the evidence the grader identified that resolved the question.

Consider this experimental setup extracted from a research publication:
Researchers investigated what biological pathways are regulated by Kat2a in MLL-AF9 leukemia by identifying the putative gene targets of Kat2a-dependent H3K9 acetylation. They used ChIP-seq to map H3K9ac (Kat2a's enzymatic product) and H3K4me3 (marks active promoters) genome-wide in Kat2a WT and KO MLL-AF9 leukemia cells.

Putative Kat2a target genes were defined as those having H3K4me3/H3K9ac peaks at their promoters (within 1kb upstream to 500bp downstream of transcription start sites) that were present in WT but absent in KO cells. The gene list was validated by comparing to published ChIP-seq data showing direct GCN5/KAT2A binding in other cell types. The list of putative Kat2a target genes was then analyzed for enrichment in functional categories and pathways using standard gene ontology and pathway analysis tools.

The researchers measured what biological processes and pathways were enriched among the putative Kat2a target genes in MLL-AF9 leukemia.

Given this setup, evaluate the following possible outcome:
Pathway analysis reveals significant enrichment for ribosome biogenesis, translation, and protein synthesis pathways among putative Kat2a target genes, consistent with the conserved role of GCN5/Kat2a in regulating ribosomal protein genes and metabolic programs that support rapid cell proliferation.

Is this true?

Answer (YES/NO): YES